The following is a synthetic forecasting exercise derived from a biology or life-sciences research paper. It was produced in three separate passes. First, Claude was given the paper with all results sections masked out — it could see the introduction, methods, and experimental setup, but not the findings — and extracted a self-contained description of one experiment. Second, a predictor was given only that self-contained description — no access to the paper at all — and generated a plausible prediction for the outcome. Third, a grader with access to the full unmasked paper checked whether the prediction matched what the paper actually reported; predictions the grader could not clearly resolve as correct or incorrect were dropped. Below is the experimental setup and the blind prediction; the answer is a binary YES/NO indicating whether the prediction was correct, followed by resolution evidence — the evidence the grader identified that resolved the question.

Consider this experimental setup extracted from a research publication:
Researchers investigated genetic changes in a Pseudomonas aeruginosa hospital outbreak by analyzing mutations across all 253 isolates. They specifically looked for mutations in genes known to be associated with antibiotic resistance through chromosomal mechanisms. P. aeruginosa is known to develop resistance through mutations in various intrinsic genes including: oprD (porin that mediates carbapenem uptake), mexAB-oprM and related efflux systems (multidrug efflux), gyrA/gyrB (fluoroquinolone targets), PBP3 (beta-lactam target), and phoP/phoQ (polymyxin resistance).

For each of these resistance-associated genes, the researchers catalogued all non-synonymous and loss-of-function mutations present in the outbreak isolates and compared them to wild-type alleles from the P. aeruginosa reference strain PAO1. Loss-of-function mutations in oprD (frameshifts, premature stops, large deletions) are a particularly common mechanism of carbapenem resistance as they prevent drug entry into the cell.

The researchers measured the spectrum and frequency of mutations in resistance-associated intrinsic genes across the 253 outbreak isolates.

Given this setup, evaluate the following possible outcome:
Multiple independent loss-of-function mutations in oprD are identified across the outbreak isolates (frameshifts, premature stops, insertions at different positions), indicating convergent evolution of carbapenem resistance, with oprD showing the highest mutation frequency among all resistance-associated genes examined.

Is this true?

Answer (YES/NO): YES